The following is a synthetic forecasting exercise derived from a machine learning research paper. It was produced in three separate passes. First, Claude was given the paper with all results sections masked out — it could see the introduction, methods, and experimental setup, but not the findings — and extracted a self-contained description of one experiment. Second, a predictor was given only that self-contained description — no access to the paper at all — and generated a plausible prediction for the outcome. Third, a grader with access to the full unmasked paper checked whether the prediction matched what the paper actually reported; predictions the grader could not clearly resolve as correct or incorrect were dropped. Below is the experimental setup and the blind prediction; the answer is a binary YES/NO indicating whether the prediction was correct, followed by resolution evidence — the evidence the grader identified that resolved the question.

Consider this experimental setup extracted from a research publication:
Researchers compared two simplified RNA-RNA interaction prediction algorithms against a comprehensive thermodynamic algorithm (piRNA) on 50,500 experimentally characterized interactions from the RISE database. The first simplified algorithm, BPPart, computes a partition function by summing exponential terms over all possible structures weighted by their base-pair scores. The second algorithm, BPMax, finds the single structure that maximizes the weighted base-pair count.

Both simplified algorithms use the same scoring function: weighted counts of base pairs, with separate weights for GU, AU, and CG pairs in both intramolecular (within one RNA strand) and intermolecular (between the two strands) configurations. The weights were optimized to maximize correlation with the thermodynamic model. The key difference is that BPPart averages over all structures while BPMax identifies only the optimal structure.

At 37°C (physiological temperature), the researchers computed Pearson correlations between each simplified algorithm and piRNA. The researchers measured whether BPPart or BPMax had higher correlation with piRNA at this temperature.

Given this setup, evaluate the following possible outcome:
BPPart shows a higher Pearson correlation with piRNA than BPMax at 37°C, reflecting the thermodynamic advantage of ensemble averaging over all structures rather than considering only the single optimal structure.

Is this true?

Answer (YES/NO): YES